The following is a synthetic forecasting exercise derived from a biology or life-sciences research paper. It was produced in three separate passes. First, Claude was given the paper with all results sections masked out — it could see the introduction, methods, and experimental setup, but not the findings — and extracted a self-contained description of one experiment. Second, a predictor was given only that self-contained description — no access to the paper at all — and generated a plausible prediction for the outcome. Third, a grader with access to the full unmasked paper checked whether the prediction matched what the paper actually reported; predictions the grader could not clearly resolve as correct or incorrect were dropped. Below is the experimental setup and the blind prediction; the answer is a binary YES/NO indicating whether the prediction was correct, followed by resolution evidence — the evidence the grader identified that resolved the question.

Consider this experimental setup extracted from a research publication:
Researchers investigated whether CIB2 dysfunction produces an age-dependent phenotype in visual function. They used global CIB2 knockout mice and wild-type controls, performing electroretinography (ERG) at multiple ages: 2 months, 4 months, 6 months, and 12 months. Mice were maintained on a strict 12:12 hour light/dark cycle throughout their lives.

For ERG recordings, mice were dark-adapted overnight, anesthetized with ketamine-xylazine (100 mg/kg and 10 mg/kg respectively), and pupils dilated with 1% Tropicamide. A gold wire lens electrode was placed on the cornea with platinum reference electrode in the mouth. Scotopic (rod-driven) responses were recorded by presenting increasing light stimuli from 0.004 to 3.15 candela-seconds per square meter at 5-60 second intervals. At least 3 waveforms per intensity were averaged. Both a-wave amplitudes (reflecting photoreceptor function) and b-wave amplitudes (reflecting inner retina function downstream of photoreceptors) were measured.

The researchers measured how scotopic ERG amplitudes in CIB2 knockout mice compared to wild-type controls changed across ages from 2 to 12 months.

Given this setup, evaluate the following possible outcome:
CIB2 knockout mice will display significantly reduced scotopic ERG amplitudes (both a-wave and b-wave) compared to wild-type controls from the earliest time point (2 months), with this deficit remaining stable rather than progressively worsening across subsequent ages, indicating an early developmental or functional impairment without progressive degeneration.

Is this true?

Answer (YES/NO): NO